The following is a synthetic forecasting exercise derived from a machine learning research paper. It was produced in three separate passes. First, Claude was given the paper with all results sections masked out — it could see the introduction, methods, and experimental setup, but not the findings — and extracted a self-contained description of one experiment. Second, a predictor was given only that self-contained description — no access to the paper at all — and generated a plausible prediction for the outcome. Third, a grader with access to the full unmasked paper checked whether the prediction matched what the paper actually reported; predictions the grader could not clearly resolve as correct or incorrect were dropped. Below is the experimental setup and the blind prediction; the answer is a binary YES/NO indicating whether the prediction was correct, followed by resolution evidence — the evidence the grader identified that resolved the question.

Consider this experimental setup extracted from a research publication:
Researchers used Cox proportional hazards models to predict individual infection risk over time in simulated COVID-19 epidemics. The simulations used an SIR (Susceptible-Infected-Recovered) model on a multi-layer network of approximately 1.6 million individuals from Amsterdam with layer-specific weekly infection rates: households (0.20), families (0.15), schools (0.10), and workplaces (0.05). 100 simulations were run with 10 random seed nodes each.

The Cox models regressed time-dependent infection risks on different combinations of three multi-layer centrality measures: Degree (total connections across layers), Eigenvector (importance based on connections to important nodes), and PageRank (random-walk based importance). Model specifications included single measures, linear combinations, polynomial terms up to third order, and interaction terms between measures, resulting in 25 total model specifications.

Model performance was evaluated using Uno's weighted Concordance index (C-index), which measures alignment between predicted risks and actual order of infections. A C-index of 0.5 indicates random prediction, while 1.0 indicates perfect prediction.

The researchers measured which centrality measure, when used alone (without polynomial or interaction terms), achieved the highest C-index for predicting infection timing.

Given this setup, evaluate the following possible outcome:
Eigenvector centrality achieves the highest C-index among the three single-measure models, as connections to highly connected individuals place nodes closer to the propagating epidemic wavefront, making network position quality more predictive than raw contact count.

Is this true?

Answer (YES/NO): YES